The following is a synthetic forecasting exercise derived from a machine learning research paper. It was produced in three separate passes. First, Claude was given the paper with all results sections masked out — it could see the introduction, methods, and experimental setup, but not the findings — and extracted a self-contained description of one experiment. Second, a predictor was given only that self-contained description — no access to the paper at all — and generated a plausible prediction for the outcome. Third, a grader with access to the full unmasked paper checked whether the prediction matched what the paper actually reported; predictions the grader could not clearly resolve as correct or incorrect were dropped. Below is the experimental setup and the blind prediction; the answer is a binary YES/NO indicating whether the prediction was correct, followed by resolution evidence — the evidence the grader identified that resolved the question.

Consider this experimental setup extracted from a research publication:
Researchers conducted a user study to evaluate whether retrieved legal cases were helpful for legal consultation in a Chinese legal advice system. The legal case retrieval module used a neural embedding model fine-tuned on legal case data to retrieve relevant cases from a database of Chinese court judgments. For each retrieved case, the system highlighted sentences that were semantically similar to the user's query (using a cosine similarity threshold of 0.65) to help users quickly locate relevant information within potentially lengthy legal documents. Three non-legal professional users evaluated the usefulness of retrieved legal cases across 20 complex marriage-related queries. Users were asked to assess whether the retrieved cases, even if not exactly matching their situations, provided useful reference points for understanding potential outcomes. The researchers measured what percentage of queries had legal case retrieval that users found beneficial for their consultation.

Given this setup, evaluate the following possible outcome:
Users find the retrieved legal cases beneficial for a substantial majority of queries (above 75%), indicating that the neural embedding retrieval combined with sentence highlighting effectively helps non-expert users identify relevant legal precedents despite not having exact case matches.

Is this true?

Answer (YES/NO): YES